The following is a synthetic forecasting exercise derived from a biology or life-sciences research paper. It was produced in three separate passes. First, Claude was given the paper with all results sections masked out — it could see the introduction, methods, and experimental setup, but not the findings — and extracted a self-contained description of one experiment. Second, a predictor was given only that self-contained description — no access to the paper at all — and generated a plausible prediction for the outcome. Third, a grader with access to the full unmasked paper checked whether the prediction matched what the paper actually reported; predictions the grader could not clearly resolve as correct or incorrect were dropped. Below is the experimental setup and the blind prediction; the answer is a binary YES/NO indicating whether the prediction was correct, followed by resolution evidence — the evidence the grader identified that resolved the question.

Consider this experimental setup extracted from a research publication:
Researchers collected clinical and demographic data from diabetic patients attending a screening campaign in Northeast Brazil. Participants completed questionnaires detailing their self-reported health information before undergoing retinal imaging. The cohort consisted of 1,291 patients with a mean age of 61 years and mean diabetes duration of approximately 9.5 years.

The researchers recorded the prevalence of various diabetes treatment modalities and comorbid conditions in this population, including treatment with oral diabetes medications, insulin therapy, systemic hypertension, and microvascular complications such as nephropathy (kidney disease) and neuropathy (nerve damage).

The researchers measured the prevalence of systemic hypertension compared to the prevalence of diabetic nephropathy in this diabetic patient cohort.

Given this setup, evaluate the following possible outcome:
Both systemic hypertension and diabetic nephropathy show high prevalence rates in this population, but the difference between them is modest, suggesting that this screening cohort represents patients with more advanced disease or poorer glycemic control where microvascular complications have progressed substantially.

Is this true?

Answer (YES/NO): NO